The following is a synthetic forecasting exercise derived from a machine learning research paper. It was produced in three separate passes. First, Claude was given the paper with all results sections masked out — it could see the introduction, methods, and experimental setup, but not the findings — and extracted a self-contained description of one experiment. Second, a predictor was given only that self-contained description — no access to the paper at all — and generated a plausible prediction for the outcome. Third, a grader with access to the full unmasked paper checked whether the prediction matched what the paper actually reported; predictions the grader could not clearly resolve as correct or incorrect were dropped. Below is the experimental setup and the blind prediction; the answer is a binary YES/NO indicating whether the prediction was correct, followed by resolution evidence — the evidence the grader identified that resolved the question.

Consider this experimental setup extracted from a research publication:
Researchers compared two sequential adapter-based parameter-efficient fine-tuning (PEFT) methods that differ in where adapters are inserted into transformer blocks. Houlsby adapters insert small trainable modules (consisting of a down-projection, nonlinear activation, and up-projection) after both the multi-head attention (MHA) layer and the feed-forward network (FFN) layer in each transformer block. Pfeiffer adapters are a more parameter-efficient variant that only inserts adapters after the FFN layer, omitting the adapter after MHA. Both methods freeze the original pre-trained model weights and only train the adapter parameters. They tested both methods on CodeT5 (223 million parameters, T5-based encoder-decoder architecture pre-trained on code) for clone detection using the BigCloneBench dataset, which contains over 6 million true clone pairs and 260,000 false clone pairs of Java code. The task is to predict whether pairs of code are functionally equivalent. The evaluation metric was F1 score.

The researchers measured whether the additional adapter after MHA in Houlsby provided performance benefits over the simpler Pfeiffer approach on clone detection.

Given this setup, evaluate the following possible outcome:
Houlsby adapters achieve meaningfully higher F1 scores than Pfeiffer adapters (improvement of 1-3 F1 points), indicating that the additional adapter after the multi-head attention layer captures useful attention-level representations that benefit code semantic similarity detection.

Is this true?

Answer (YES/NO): NO